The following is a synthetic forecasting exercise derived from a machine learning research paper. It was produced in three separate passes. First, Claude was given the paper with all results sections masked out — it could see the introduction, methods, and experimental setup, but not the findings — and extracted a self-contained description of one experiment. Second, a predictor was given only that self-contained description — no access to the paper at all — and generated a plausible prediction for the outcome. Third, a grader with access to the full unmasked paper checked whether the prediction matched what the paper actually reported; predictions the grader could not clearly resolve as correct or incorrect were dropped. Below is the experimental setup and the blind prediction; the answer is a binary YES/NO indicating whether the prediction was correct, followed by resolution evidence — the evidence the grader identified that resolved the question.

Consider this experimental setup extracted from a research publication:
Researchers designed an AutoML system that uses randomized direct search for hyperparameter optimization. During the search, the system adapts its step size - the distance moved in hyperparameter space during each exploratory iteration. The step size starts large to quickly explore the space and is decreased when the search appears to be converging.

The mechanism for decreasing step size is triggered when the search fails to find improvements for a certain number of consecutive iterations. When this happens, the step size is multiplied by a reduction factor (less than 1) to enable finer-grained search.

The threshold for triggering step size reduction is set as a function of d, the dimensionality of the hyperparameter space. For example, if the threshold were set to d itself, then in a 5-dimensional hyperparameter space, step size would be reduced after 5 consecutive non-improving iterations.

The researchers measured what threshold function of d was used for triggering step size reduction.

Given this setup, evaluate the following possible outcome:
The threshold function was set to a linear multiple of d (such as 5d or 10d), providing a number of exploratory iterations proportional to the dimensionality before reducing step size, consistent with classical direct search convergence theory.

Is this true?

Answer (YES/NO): NO